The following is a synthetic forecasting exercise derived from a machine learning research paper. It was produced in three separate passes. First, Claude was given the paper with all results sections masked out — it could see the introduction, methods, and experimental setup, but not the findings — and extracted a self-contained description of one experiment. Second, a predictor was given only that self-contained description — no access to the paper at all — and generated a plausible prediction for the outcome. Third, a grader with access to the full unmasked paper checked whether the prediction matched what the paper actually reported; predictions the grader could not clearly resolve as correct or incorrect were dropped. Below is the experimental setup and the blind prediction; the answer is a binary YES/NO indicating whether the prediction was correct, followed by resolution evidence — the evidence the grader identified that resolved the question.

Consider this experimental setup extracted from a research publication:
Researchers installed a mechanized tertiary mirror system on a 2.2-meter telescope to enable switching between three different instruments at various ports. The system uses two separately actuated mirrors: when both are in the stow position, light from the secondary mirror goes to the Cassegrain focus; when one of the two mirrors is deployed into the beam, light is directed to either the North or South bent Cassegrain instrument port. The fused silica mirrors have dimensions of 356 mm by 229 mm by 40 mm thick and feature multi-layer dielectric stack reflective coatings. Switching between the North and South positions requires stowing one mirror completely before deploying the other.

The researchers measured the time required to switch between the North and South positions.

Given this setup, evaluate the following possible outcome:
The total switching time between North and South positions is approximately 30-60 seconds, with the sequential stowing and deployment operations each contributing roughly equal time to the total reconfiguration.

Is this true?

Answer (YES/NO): NO